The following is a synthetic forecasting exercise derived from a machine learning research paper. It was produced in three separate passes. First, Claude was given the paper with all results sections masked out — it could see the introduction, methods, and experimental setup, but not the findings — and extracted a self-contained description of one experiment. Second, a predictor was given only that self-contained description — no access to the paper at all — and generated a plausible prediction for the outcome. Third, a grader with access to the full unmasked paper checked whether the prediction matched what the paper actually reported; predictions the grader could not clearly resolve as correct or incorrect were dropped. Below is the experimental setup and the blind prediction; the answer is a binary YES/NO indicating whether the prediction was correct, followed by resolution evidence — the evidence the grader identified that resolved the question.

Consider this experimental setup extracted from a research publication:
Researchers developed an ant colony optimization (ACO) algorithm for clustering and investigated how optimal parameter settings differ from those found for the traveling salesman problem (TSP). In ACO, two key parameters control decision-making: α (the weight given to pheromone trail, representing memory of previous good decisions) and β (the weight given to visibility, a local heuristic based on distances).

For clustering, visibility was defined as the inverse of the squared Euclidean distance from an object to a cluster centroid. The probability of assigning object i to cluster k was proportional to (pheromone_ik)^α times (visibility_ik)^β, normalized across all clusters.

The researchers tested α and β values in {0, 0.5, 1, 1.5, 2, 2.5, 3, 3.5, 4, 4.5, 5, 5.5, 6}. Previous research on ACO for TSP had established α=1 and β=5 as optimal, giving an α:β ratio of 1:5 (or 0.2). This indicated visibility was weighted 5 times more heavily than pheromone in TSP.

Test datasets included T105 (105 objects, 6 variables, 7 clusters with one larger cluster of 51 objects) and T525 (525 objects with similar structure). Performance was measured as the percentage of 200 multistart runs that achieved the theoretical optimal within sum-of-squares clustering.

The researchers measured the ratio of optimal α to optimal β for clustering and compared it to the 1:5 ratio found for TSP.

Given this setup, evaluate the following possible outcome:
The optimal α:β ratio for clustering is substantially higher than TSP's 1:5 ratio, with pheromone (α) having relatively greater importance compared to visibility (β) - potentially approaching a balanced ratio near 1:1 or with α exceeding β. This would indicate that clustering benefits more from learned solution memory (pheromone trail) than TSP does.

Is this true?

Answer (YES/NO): NO